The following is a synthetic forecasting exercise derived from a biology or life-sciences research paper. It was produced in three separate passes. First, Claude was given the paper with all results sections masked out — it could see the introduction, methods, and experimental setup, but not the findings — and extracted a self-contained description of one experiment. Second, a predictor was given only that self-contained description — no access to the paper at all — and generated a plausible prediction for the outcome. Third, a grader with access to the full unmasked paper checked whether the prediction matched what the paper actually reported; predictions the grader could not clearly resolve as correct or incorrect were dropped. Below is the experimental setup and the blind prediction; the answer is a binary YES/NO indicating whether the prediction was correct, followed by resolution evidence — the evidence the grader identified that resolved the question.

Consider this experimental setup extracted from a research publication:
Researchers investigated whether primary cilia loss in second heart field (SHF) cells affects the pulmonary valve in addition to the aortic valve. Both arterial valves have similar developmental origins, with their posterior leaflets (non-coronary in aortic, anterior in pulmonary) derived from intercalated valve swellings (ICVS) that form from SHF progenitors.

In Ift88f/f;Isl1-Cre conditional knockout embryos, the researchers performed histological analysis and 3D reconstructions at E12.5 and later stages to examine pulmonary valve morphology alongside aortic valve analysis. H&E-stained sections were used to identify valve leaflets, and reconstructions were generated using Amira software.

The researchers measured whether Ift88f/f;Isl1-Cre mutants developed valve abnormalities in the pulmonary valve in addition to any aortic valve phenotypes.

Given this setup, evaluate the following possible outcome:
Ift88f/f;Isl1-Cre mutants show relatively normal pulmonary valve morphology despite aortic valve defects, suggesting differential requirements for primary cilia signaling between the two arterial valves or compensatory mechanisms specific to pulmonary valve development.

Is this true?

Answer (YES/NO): YES